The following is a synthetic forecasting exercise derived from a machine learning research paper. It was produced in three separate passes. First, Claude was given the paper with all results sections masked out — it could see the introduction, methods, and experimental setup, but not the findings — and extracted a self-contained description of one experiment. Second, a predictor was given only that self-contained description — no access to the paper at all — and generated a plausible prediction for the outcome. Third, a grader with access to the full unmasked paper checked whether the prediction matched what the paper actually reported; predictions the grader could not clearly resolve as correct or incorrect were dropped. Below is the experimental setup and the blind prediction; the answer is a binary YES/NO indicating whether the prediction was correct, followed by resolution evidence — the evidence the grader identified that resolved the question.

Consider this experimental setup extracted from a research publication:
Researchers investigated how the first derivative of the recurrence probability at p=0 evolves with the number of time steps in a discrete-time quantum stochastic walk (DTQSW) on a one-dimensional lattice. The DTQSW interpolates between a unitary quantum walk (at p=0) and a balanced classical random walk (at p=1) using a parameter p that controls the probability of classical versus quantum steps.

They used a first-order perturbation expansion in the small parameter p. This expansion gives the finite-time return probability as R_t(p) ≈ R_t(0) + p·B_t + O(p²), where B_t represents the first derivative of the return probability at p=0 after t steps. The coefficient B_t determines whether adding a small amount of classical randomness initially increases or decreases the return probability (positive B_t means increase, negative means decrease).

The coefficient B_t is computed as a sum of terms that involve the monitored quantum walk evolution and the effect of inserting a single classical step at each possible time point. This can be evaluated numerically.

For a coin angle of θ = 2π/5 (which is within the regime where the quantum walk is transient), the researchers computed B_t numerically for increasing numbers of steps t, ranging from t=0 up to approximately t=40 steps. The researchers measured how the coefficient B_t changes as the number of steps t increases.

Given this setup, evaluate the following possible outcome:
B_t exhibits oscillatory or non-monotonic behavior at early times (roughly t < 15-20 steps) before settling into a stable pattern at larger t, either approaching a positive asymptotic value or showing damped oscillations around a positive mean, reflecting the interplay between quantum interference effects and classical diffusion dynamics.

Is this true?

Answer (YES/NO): NO